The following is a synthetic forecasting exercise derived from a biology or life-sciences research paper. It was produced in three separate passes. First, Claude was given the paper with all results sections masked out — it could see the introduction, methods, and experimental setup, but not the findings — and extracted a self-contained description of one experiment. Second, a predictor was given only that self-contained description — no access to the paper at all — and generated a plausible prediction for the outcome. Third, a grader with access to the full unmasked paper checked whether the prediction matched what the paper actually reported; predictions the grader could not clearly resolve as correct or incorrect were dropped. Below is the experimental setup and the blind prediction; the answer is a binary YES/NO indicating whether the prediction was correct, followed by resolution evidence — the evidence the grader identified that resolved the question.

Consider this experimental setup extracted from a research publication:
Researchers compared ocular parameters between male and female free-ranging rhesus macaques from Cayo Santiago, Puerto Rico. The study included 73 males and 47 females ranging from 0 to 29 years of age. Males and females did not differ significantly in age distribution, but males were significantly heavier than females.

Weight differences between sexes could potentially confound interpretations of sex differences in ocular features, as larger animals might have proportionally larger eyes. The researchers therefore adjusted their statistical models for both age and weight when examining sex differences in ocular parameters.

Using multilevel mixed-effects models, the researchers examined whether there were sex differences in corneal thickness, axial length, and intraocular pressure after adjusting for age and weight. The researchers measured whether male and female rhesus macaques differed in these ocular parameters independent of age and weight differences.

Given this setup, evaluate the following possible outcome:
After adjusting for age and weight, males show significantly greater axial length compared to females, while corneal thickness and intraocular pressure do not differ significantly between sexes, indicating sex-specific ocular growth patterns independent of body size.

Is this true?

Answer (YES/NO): NO